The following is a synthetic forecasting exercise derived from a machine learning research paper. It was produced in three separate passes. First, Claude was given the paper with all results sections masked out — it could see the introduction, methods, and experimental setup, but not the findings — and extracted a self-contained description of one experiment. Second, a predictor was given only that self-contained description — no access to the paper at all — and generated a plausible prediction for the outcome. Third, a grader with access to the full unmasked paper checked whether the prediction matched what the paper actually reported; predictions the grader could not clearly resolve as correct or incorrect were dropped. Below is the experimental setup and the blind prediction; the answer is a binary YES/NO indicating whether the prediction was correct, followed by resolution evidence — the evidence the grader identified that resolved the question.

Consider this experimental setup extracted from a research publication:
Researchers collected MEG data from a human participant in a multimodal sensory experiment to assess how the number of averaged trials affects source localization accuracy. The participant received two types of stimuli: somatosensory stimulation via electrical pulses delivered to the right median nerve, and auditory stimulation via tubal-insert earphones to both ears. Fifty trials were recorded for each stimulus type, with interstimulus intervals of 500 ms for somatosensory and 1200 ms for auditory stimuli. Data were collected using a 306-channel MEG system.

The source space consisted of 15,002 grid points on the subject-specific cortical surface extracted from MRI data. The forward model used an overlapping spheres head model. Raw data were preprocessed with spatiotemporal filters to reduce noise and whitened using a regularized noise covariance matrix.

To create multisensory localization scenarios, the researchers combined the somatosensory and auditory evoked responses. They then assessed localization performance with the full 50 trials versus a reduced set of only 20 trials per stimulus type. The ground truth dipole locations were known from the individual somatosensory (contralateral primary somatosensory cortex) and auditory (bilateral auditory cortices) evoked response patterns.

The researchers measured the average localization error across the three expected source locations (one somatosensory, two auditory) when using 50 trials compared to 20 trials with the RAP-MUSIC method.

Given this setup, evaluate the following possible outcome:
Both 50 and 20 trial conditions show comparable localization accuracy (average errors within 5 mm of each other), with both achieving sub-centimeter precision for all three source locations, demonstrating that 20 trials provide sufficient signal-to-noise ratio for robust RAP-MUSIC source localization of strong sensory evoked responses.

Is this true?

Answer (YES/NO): NO